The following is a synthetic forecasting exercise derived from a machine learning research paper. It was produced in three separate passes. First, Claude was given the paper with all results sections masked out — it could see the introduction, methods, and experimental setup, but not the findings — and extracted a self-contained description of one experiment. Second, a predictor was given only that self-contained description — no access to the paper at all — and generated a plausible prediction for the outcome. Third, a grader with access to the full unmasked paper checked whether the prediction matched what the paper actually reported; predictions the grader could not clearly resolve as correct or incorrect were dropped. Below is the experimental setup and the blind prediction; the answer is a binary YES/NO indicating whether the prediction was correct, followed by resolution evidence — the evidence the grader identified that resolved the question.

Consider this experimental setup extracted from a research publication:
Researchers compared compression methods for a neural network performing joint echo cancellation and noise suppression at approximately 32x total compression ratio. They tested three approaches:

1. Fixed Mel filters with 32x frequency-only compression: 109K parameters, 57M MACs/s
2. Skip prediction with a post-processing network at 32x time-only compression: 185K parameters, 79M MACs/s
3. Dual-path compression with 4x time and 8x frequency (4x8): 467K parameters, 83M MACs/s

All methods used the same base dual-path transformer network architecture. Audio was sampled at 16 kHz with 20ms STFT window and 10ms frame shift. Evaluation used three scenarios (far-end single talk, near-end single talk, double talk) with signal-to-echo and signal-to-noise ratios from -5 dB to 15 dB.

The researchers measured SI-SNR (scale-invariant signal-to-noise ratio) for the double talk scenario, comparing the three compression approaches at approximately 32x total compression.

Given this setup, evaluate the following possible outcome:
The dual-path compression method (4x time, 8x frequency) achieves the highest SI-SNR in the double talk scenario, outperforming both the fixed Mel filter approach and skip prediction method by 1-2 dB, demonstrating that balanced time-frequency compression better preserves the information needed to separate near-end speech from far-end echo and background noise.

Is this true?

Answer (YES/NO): NO